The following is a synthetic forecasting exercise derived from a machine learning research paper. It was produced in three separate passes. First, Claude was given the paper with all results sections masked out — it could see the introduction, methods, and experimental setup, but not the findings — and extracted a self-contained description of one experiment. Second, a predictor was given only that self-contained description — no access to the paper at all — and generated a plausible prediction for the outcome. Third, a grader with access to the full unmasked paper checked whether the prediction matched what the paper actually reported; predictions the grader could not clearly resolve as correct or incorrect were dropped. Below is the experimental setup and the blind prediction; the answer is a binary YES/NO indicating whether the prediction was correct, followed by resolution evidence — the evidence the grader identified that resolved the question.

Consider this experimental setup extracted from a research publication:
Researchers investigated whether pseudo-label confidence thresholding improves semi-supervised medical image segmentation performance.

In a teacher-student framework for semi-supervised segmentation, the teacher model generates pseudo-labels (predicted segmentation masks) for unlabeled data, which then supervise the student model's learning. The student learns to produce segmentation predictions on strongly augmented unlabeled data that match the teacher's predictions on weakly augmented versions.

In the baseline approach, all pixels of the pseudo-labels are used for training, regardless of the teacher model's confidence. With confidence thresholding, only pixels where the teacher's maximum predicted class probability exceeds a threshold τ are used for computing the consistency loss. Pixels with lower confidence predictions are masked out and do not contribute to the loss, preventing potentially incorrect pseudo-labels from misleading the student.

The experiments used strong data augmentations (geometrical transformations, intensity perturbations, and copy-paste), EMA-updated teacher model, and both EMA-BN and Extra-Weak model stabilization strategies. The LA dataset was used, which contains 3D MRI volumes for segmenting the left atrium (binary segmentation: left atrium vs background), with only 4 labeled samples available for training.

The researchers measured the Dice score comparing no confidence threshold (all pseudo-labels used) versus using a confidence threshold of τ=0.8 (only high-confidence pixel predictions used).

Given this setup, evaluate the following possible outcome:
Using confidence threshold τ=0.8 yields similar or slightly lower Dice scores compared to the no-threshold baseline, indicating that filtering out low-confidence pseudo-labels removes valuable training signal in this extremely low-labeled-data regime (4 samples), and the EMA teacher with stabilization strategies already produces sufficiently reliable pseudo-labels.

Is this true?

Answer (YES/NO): NO